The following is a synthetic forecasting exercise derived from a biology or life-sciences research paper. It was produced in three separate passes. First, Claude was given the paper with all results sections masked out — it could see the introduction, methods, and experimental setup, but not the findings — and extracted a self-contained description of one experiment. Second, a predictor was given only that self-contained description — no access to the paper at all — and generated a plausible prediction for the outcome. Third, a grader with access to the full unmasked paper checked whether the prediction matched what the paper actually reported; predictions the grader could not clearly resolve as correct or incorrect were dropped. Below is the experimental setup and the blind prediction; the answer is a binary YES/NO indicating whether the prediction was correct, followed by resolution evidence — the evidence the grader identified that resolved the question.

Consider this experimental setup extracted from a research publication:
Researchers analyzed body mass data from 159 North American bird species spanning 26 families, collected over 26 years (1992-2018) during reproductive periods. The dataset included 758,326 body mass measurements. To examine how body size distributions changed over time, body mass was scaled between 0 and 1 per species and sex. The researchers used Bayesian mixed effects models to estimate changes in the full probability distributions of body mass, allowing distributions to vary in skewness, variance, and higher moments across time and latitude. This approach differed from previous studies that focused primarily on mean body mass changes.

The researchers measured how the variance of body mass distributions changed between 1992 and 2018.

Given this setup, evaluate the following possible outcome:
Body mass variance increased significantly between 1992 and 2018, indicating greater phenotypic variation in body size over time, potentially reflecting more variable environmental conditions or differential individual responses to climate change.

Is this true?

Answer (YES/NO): NO